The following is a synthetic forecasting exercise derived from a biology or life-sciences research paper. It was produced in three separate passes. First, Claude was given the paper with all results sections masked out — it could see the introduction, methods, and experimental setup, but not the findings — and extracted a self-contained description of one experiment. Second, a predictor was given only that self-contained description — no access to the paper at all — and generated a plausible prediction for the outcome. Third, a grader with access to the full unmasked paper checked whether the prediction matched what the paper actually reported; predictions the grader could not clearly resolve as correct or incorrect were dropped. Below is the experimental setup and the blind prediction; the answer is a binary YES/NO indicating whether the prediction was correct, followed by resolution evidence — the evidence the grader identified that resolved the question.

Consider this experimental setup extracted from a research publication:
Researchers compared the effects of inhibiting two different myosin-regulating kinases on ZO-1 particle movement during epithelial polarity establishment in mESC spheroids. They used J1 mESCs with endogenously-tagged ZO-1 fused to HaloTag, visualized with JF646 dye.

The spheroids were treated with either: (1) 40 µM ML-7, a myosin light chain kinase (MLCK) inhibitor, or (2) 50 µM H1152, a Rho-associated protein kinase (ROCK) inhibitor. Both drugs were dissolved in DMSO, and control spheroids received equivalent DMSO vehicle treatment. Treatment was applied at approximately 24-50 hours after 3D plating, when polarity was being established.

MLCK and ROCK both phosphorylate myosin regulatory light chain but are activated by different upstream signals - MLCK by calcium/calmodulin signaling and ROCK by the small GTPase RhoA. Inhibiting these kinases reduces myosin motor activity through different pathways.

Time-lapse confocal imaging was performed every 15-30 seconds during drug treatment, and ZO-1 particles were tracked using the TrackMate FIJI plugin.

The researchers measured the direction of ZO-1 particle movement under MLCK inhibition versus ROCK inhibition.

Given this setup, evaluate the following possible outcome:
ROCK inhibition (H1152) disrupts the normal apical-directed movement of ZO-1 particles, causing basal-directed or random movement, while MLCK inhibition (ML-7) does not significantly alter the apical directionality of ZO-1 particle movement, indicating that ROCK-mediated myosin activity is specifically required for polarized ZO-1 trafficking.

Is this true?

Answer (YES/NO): NO